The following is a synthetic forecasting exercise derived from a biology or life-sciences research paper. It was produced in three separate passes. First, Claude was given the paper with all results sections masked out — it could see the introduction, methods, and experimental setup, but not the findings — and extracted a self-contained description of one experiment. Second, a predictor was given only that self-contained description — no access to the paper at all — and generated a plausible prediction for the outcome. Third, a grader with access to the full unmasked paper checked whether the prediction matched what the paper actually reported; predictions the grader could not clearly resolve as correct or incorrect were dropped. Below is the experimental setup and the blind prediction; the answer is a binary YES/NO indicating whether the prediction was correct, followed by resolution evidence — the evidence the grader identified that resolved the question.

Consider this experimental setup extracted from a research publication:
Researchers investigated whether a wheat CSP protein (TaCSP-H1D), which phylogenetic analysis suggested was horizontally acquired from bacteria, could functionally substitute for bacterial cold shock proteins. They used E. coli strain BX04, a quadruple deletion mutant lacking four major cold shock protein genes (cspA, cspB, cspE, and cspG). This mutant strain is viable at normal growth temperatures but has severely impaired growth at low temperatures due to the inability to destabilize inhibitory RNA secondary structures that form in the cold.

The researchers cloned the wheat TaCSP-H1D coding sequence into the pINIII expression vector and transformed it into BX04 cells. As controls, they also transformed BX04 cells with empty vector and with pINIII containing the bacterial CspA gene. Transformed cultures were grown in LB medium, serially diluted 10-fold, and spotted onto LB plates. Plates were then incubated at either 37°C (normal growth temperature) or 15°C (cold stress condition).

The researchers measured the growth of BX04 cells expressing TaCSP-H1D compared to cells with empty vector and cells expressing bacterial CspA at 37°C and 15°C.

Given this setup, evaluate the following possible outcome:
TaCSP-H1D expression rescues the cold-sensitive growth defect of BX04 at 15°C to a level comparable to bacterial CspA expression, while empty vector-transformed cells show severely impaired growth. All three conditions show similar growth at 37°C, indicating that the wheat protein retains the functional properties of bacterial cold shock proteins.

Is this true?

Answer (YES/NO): YES